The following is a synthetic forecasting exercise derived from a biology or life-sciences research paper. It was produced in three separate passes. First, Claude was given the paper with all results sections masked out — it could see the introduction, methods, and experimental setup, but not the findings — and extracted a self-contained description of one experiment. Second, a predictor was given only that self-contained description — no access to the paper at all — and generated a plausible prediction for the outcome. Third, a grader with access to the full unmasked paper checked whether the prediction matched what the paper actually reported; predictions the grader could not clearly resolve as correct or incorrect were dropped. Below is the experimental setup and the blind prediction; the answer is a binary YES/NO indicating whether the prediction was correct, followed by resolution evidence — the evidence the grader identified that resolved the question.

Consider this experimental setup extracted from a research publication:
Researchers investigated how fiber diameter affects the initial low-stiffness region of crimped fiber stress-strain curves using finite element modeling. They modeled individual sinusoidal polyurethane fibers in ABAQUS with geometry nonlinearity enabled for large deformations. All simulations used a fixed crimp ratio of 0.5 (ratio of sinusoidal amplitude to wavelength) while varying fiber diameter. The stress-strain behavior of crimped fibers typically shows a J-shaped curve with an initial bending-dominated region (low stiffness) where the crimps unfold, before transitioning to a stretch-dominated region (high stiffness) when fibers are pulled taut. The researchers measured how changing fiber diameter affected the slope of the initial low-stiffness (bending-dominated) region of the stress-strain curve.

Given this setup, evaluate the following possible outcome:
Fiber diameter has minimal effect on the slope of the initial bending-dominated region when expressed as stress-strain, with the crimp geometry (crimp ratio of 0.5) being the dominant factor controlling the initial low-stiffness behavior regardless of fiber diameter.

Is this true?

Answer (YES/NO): YES